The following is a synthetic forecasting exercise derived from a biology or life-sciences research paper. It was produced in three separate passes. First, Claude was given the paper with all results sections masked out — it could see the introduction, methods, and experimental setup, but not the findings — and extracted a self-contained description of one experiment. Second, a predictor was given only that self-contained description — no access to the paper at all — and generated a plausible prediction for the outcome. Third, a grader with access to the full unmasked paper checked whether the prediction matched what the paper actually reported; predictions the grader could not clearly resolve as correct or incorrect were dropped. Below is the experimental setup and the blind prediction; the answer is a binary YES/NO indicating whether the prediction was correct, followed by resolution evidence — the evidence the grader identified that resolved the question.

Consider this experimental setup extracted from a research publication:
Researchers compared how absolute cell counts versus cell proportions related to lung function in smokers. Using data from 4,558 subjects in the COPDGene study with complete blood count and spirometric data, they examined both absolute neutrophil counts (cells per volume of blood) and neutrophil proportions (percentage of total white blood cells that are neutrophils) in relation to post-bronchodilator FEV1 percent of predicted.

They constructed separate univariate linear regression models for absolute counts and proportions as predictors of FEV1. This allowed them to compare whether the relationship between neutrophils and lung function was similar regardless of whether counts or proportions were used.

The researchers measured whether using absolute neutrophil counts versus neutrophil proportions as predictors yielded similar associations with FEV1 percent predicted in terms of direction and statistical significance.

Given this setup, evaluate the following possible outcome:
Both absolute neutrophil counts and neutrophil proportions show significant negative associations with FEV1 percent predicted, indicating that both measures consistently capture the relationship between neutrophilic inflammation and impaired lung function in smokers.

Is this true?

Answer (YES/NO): YES